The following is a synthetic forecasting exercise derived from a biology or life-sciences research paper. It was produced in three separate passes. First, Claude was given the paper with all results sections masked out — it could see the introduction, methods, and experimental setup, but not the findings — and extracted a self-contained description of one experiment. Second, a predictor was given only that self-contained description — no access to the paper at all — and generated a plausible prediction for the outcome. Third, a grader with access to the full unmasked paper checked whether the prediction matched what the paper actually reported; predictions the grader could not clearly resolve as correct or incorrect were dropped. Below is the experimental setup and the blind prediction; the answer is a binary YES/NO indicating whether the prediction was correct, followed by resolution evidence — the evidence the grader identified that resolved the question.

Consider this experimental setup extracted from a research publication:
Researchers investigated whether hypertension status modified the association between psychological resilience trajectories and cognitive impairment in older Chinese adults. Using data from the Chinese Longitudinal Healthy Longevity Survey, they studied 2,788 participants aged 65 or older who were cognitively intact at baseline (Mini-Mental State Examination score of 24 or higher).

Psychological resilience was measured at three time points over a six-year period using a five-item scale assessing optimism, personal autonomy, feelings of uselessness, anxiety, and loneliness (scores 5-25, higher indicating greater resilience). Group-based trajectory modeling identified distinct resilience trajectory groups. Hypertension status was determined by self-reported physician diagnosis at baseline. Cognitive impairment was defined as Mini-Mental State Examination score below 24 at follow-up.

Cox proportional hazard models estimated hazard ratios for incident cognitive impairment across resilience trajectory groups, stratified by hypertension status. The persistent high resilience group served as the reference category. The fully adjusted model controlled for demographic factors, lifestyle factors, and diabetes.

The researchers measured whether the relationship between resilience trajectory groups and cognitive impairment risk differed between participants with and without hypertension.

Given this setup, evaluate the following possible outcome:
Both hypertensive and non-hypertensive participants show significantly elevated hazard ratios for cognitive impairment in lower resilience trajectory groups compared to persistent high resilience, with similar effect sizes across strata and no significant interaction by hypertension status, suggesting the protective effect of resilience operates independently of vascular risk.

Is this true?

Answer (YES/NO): NO